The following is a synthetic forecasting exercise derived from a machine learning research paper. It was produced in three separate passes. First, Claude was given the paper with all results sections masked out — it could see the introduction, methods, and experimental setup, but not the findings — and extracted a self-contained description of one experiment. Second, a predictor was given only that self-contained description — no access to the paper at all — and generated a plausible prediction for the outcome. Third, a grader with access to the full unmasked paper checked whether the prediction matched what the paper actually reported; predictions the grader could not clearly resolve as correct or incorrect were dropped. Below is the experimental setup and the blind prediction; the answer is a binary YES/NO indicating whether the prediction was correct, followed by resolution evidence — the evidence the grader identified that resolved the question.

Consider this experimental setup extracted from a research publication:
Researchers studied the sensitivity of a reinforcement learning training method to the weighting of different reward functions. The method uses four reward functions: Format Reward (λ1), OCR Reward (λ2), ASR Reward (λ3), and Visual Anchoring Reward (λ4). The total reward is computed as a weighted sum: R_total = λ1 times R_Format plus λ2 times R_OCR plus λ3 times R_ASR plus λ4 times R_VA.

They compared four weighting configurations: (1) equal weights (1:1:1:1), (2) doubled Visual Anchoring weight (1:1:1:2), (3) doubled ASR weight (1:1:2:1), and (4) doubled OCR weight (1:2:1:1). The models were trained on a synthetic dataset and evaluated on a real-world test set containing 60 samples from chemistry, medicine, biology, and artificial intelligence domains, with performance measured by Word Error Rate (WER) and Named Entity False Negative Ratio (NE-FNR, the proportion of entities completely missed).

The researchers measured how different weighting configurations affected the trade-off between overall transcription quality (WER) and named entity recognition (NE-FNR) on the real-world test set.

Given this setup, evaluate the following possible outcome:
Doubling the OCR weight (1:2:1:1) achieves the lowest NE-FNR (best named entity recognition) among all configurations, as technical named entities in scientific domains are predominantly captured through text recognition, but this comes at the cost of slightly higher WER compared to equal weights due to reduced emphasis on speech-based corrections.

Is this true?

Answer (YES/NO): NO